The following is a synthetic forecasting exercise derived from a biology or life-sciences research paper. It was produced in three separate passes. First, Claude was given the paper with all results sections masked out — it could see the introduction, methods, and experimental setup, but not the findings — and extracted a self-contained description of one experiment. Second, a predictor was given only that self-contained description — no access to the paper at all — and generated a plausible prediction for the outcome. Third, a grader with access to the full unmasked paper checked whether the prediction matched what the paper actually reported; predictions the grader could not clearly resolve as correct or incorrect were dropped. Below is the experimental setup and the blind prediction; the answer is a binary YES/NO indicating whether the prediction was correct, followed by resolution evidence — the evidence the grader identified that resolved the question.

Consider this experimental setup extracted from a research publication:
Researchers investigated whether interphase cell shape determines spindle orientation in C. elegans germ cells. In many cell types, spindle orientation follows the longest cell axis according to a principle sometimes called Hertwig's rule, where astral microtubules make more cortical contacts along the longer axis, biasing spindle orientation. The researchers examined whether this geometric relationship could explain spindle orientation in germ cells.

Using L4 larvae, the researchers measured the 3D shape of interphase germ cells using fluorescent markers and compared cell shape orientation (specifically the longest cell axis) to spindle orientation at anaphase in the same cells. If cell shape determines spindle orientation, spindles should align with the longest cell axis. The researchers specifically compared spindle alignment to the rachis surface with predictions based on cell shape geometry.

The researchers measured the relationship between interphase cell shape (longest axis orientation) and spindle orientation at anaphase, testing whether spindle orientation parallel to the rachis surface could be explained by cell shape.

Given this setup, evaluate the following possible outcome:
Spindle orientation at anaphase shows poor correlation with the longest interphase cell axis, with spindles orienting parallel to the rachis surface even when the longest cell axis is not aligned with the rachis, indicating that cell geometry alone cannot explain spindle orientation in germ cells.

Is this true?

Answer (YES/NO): YES